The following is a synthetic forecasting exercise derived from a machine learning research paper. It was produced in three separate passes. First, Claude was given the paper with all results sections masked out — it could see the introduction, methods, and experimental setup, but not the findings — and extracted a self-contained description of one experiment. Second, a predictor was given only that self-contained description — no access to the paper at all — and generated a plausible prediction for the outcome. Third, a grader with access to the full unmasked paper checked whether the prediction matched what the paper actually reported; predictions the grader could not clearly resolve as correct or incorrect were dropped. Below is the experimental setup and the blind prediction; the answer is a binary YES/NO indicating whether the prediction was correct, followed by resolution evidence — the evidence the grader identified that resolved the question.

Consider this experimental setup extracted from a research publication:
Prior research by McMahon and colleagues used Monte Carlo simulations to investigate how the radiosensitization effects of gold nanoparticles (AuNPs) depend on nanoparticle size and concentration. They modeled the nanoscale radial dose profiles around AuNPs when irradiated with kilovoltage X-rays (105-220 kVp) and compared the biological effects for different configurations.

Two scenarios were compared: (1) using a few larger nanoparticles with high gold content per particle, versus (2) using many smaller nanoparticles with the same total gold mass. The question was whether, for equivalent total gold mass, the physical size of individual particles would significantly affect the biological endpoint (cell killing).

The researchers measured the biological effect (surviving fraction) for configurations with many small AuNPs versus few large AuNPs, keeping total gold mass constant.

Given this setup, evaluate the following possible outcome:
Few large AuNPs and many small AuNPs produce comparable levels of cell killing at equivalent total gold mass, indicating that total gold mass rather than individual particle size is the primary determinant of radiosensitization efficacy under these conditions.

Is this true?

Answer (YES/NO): YES